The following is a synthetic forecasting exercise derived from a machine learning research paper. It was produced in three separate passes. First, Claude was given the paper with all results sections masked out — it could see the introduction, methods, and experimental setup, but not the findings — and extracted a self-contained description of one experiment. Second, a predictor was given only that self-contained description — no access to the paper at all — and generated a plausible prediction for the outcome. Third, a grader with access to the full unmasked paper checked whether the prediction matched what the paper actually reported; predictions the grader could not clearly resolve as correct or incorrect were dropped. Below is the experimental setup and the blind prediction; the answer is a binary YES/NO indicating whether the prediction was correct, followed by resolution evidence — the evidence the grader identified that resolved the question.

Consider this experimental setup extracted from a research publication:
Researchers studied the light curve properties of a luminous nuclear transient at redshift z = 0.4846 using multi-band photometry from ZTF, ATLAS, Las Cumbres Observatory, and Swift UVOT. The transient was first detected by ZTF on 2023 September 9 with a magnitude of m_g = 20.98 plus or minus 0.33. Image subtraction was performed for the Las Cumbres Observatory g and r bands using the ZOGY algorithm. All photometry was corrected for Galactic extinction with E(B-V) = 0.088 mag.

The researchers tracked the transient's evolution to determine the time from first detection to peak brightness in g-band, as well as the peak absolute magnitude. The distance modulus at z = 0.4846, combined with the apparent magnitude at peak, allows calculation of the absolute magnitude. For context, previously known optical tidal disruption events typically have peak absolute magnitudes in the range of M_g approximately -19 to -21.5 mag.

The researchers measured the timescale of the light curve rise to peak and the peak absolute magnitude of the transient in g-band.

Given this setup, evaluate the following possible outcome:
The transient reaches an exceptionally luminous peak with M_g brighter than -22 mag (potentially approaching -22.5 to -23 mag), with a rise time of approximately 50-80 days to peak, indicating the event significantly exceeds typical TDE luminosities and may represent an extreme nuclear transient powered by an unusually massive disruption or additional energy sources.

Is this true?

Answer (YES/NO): NO